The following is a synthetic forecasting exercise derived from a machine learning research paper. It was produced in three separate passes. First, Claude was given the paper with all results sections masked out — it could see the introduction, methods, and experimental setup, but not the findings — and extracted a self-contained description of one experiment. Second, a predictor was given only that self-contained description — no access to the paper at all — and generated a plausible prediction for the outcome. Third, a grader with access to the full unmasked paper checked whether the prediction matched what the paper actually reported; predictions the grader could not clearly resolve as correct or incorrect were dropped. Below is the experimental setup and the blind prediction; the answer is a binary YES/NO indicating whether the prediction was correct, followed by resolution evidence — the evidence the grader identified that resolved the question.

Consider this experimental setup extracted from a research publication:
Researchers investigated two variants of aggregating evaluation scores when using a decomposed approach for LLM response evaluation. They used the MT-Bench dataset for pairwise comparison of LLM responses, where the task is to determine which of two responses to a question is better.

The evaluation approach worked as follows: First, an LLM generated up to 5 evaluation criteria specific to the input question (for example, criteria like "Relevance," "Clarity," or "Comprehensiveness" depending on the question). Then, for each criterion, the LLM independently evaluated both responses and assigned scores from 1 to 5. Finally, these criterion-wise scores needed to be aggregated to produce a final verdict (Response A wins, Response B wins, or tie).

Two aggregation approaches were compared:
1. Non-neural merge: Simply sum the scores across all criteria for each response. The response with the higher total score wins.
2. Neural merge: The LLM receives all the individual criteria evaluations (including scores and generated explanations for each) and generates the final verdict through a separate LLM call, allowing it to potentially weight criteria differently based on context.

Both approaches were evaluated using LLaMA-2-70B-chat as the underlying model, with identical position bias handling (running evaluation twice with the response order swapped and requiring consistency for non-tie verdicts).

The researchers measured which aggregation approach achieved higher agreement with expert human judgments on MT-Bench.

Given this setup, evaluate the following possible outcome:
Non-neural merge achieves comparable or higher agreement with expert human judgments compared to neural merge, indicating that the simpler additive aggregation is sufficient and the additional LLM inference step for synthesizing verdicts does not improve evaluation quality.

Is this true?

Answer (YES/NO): YES